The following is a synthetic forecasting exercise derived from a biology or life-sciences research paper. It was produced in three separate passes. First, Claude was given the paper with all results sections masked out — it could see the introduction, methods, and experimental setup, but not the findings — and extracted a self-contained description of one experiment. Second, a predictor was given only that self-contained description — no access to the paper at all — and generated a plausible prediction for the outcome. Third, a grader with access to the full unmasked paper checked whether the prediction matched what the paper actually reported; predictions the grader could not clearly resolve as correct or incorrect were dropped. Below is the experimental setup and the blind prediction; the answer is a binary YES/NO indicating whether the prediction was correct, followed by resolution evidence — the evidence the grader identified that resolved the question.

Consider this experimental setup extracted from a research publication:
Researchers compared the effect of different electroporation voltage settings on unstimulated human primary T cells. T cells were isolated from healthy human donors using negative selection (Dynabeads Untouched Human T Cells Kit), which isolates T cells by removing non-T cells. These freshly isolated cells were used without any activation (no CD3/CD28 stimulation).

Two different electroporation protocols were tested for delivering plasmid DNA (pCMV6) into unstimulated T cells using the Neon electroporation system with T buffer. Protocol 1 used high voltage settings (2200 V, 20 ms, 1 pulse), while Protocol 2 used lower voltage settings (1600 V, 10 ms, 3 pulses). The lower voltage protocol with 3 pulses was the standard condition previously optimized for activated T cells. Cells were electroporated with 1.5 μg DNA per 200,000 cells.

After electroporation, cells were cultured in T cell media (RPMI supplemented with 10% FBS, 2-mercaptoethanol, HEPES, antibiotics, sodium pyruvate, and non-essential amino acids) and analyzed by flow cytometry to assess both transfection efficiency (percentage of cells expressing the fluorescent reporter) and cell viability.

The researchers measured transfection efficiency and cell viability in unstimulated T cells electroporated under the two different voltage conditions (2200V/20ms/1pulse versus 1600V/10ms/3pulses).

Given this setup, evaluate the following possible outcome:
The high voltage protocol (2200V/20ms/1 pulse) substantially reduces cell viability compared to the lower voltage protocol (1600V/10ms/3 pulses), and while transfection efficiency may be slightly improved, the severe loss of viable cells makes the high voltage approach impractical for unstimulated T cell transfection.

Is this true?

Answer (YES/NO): NO